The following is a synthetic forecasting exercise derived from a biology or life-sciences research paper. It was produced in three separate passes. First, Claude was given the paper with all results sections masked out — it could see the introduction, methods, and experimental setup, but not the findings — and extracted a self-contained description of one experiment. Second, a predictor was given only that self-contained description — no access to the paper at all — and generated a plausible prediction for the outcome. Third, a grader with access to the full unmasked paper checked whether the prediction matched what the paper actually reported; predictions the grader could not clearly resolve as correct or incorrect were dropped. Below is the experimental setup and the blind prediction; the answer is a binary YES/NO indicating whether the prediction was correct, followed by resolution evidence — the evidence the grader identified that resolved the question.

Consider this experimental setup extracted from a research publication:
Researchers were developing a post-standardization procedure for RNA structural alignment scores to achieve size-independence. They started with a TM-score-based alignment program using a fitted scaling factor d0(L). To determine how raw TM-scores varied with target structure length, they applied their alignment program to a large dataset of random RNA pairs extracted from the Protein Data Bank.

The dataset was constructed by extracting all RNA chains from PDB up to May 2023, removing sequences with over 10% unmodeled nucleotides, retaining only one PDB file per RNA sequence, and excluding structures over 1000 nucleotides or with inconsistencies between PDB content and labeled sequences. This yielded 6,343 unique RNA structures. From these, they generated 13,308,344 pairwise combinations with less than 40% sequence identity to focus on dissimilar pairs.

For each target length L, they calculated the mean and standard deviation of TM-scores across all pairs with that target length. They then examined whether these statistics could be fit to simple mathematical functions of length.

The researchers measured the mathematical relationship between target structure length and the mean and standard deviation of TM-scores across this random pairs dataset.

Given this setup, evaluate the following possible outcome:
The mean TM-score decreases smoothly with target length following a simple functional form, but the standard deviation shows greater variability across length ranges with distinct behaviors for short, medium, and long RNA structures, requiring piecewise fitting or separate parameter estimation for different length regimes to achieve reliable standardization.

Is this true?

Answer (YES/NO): NO